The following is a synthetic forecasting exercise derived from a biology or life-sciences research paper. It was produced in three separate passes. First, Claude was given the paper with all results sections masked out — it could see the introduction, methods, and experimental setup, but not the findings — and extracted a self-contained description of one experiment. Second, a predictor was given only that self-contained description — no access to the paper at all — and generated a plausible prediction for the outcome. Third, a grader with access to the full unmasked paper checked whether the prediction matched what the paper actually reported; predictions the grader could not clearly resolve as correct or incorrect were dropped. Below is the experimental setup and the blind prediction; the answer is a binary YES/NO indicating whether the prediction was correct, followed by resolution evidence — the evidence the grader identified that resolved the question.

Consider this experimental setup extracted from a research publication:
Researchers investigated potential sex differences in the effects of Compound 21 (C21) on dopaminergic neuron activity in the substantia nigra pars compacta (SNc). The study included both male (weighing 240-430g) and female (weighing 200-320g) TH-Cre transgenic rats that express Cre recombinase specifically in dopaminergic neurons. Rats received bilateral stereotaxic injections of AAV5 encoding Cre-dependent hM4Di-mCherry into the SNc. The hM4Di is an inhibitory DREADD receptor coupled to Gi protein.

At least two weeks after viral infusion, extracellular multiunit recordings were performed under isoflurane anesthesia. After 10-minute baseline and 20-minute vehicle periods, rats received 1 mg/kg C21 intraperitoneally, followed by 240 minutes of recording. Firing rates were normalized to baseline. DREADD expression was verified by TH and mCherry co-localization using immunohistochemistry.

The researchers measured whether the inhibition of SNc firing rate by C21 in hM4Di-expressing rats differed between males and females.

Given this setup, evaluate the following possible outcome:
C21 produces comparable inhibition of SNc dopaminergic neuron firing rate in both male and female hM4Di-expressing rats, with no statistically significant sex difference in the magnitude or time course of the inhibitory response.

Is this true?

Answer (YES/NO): NO